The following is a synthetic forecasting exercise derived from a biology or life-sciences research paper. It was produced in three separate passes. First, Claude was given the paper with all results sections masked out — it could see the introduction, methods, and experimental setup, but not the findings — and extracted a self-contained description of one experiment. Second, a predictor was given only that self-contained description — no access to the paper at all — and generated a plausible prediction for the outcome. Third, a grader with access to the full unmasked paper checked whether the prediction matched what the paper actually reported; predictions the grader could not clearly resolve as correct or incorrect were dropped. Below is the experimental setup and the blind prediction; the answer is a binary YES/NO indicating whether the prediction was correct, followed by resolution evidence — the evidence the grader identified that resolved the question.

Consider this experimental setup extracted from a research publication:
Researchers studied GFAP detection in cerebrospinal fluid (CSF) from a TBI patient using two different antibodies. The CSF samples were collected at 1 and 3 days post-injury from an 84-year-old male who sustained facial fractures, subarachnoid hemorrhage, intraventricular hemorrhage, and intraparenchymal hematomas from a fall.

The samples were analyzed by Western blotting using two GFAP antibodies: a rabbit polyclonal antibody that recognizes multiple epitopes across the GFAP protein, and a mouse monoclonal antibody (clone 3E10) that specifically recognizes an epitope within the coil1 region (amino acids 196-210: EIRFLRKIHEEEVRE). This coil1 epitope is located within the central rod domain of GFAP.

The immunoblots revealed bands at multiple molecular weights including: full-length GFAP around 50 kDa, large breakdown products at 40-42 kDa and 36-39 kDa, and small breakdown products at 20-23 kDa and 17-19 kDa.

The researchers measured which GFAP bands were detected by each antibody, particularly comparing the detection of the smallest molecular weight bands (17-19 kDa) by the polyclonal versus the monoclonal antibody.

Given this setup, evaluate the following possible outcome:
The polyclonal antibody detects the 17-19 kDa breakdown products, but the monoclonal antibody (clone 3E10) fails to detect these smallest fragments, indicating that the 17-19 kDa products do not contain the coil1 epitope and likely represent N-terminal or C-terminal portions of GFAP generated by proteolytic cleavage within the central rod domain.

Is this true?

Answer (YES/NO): YES